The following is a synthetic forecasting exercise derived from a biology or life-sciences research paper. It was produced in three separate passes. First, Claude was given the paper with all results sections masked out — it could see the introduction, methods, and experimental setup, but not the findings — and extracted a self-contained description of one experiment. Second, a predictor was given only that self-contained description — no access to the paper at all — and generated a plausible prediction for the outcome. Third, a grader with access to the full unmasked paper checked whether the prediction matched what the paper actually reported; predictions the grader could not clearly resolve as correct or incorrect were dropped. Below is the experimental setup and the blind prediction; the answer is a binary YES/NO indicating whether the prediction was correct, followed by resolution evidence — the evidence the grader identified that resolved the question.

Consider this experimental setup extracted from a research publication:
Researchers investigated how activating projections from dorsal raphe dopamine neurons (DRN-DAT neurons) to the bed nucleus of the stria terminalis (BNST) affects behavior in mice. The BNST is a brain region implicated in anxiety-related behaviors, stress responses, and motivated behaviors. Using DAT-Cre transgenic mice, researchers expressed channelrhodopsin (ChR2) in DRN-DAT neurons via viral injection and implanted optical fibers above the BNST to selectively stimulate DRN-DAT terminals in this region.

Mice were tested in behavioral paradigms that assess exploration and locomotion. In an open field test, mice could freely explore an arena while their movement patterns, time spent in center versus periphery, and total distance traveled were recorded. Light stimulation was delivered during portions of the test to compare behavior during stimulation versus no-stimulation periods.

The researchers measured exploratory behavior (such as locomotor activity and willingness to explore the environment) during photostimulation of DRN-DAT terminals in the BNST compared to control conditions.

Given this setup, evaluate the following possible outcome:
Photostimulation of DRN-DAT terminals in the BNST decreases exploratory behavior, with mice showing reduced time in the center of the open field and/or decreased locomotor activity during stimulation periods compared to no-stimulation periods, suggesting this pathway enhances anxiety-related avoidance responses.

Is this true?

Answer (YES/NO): NO